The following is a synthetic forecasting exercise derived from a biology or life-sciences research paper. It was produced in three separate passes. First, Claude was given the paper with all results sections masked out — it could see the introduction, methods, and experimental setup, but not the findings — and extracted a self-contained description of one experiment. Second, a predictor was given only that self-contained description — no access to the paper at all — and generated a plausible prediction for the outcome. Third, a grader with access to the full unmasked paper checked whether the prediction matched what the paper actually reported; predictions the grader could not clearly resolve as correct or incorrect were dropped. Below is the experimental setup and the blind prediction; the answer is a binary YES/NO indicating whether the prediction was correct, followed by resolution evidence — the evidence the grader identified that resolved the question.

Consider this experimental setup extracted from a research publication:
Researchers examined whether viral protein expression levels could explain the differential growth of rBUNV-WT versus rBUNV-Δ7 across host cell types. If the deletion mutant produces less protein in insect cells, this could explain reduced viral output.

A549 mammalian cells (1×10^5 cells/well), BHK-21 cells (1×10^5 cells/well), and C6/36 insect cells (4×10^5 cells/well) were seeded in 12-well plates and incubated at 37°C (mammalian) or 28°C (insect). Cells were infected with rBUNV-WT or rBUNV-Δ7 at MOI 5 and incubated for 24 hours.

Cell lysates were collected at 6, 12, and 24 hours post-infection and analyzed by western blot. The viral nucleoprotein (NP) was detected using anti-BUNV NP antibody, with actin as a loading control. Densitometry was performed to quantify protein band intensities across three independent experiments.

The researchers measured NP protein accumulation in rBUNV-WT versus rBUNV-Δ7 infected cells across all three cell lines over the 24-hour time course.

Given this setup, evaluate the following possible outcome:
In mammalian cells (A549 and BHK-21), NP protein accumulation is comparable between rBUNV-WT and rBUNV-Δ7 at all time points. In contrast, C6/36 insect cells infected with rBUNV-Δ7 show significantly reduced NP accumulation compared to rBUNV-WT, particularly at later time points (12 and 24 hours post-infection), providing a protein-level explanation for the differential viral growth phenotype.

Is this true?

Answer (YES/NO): NO